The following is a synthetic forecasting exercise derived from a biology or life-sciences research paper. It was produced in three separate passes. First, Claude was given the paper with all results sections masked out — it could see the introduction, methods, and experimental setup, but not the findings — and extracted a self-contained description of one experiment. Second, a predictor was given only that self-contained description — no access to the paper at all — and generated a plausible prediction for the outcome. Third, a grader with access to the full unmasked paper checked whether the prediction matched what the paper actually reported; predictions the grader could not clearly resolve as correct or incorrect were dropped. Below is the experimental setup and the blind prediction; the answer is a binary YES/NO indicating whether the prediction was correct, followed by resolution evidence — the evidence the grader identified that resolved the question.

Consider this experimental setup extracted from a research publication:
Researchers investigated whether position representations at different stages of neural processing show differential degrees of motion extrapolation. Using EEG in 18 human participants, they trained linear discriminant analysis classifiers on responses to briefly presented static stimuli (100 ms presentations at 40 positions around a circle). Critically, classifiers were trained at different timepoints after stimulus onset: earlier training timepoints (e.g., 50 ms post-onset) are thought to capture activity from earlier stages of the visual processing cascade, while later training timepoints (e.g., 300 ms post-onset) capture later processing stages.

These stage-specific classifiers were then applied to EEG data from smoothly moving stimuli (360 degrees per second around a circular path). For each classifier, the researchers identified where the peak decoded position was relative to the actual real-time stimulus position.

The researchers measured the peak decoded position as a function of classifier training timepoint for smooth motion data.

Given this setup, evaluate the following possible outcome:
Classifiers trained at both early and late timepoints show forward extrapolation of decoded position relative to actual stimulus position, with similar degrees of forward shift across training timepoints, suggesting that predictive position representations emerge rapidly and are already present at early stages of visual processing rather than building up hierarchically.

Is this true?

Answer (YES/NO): NO